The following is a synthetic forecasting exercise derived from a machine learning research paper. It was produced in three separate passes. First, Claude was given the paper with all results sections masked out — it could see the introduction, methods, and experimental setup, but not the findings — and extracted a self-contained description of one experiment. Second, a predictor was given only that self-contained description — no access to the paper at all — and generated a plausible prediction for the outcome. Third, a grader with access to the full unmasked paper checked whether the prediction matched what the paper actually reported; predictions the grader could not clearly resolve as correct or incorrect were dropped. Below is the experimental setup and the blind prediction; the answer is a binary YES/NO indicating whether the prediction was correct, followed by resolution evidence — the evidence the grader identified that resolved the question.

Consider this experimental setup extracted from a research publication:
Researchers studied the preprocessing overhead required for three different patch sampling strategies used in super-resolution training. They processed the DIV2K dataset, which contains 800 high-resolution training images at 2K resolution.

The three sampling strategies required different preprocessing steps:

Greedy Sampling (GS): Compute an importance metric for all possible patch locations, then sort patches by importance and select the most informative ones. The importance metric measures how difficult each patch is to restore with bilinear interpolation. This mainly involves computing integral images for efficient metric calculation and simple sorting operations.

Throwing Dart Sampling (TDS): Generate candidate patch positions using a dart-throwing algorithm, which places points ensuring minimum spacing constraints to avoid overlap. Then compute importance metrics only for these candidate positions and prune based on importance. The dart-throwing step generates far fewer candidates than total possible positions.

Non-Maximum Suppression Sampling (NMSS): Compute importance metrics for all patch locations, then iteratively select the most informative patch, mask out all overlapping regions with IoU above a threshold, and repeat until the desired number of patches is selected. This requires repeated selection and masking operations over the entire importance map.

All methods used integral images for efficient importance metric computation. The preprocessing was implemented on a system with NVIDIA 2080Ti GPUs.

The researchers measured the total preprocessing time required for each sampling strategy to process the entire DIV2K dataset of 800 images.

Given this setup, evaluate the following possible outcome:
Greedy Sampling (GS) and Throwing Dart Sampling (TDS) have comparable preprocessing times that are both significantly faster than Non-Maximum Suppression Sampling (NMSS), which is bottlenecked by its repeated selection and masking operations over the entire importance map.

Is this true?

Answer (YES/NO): NO